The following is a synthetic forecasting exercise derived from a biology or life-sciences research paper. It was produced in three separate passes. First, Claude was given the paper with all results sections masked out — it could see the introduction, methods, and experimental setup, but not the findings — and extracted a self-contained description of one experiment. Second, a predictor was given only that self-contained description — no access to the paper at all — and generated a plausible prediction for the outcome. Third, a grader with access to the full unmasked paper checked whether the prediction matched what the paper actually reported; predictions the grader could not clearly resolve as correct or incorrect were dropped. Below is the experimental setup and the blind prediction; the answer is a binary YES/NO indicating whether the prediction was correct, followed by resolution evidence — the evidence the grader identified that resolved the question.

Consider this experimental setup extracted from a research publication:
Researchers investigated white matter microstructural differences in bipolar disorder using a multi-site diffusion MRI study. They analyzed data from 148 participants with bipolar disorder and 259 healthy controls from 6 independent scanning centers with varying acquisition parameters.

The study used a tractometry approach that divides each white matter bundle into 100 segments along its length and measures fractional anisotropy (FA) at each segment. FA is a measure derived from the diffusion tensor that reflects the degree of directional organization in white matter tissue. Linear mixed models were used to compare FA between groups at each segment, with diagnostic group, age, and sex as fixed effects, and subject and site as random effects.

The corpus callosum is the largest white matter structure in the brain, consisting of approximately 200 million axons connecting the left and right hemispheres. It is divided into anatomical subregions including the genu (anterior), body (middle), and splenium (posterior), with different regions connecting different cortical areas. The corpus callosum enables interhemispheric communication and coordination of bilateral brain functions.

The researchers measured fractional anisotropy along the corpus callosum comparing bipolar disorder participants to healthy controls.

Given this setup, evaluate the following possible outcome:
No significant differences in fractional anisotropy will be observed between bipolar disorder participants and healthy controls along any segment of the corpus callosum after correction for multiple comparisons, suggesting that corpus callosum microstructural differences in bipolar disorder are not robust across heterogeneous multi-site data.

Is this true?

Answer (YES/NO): NO